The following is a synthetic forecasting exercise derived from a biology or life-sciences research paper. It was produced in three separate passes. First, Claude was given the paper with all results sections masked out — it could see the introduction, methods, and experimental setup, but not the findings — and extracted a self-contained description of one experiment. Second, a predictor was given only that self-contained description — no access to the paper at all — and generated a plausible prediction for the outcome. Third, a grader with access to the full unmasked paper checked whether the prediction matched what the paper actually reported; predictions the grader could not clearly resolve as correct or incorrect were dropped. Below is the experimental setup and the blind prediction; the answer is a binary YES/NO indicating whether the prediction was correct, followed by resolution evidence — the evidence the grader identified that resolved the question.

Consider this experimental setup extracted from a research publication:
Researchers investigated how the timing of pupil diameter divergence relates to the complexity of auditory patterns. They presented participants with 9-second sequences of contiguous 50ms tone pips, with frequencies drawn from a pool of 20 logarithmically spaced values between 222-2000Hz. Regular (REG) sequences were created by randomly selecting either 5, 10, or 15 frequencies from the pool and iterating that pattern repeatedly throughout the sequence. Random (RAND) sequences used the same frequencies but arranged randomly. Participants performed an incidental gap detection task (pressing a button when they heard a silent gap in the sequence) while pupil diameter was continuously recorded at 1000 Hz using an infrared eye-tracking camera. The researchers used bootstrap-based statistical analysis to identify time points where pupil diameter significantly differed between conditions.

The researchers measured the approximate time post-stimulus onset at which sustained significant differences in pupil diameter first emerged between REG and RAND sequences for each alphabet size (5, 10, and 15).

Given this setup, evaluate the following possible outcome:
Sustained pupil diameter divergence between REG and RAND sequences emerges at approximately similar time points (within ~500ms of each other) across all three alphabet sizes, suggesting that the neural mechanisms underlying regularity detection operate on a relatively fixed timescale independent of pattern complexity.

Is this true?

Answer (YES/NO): NO